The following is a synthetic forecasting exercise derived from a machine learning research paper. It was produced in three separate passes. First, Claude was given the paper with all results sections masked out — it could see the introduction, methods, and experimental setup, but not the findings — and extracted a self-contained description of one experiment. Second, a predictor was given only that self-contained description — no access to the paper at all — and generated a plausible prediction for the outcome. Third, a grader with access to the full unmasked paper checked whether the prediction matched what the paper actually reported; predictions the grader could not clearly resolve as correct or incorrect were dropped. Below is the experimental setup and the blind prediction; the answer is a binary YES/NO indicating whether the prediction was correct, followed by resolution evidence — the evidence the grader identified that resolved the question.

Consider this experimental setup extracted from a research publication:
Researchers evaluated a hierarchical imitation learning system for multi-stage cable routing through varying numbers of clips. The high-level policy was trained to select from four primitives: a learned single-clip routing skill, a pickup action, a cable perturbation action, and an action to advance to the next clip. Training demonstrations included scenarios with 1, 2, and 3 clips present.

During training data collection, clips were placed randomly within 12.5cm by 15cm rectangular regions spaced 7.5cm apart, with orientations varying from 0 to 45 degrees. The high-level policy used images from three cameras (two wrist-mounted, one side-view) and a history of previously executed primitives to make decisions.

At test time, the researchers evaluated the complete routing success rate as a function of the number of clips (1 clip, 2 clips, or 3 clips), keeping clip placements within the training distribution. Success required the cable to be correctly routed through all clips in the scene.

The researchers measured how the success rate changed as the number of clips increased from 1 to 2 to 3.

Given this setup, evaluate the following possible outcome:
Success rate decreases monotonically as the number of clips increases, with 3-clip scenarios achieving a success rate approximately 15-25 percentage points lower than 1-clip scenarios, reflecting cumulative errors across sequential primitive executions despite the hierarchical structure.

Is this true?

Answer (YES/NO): NO